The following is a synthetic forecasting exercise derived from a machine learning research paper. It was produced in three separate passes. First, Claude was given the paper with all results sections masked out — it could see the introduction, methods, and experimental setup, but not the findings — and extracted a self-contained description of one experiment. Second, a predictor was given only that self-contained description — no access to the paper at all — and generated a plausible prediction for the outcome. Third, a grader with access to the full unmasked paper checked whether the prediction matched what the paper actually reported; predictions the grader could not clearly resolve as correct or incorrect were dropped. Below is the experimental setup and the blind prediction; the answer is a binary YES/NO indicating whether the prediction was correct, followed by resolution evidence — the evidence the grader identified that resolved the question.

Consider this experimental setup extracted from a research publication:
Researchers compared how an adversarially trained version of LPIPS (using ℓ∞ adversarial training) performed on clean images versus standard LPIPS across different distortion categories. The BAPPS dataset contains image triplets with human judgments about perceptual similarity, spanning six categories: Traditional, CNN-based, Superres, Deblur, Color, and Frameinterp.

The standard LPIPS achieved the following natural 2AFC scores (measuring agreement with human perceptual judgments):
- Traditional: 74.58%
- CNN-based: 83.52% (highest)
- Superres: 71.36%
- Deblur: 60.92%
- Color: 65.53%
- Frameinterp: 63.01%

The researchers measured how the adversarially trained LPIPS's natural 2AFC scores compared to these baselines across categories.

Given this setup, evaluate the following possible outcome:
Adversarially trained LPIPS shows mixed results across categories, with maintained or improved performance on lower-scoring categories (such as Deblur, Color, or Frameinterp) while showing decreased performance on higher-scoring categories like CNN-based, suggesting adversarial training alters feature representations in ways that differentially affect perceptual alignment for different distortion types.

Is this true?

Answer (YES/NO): NO